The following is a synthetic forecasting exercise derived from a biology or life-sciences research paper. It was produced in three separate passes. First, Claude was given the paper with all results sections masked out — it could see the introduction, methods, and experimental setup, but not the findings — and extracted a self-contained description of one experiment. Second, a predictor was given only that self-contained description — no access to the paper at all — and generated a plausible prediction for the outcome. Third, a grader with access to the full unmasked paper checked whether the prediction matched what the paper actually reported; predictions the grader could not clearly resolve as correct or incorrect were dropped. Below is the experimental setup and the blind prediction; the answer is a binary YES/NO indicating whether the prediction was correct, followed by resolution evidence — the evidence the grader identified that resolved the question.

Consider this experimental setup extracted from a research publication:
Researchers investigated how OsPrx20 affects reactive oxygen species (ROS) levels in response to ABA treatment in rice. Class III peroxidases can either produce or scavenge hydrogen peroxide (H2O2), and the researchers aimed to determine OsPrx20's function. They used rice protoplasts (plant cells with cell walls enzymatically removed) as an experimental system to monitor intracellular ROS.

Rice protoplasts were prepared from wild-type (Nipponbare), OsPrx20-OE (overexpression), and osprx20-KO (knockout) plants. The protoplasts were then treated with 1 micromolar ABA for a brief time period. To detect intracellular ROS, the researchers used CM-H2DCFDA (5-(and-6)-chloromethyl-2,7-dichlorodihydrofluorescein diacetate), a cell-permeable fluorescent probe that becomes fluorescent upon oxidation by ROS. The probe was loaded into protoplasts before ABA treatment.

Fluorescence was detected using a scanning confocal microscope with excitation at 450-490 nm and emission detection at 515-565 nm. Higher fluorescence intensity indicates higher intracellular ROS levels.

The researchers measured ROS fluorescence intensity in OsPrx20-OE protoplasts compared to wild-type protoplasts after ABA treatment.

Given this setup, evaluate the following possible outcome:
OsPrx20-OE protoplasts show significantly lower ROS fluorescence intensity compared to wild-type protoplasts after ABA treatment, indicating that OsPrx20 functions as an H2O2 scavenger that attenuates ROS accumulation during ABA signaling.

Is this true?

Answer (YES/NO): YES